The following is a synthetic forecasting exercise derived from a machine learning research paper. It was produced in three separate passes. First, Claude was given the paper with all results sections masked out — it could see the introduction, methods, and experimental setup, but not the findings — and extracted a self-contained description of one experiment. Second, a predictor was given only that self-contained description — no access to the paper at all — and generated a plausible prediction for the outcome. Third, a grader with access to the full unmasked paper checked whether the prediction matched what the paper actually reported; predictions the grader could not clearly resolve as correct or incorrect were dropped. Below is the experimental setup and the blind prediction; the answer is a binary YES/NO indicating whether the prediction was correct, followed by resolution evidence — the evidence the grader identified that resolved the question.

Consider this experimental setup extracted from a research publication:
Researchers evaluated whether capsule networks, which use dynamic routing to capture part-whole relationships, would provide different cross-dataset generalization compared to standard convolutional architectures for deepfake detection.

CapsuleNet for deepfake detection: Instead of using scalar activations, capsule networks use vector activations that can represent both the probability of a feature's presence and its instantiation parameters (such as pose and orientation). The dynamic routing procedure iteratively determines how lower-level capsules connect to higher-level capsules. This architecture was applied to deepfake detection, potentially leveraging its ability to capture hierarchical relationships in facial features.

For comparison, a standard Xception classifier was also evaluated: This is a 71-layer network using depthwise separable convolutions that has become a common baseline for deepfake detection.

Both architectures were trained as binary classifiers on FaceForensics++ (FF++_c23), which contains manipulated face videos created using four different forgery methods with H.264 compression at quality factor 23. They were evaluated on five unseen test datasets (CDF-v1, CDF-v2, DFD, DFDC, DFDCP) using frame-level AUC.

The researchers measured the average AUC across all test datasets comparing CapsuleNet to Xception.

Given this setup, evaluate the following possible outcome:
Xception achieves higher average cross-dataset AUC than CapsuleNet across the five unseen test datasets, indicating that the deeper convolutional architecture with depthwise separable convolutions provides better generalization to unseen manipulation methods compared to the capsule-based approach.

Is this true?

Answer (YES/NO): YES